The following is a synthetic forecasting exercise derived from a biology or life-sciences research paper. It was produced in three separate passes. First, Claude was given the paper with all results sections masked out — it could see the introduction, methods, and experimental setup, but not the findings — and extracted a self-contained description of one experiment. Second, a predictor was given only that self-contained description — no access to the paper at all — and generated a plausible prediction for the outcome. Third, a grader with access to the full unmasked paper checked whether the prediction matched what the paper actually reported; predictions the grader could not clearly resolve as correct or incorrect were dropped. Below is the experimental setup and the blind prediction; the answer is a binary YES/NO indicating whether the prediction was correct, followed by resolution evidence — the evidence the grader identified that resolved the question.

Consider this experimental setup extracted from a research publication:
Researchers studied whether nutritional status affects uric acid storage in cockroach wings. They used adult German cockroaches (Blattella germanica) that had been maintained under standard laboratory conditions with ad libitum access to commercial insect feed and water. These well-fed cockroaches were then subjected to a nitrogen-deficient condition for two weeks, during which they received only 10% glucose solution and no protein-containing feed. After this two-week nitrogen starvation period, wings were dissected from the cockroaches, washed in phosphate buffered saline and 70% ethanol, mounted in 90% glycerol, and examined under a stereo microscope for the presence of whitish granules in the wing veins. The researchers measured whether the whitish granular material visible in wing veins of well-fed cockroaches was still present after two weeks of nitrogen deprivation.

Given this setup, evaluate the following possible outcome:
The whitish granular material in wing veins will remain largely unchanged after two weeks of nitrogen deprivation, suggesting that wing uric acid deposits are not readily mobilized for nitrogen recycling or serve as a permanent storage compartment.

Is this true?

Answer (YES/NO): NO